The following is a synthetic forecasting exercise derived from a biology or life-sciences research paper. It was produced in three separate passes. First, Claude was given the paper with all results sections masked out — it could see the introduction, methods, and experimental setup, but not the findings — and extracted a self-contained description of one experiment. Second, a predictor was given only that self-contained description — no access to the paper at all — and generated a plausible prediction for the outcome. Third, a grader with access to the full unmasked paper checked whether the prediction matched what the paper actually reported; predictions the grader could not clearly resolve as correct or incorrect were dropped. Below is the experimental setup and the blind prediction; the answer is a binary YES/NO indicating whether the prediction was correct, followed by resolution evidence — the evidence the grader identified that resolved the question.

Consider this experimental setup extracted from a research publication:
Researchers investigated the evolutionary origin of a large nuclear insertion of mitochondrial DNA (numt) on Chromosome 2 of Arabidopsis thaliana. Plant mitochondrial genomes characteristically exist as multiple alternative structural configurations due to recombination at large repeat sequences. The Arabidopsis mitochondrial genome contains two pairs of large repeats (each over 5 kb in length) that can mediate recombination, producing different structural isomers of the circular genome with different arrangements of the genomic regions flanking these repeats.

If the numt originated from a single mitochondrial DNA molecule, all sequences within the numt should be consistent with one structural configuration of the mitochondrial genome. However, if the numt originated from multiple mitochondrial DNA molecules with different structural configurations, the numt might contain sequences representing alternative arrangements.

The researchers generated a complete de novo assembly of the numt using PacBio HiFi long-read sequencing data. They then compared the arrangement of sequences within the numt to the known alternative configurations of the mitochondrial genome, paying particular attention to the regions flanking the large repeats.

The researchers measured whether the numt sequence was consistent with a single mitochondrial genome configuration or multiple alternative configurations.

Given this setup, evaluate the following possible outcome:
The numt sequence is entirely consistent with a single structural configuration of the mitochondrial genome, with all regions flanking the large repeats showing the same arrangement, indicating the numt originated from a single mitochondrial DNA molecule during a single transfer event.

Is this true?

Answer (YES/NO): NO